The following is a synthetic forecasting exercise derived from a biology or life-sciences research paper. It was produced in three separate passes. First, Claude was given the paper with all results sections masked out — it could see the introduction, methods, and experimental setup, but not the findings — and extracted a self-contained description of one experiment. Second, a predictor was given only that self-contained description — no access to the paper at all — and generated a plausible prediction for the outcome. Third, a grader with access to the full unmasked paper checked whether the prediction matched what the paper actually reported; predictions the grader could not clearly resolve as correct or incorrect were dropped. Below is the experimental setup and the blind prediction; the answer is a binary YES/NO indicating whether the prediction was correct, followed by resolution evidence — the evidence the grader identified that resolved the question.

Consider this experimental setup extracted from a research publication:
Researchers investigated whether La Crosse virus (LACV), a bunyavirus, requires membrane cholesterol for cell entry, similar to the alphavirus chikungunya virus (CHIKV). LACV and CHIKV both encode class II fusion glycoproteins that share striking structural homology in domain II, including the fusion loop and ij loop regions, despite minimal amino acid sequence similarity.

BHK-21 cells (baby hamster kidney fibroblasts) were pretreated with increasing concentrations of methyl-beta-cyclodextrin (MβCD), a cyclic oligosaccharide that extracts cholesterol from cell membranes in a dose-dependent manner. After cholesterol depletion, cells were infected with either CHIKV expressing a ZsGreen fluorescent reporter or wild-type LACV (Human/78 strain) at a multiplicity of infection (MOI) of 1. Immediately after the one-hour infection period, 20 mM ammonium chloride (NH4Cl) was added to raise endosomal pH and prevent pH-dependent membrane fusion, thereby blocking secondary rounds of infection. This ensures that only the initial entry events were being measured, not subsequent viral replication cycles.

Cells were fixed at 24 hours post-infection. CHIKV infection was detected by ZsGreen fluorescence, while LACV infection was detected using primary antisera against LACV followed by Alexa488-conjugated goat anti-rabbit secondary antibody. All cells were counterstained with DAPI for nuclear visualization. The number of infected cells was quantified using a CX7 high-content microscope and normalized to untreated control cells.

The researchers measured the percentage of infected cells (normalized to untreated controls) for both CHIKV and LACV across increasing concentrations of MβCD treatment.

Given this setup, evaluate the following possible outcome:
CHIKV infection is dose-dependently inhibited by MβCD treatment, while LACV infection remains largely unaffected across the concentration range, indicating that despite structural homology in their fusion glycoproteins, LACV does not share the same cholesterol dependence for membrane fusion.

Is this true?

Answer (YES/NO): NO